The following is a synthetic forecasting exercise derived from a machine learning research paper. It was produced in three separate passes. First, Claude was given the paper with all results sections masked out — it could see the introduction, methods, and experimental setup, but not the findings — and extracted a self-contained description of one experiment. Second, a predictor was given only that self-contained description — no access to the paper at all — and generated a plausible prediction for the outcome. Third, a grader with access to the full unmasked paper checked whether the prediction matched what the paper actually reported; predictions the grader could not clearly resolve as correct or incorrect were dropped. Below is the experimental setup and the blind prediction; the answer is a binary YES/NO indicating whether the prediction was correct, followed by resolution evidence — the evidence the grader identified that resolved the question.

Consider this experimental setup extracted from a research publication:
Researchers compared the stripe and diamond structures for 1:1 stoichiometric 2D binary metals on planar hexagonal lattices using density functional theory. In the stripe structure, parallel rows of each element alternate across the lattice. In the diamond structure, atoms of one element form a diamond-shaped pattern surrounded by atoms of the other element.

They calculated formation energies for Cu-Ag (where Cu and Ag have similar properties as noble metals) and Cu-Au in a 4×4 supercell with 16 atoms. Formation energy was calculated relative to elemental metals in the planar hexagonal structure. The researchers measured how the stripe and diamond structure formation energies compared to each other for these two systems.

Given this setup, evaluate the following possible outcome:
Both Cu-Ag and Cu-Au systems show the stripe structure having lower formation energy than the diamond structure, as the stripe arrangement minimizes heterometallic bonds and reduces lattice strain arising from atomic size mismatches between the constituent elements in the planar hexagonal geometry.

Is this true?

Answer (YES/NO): NO